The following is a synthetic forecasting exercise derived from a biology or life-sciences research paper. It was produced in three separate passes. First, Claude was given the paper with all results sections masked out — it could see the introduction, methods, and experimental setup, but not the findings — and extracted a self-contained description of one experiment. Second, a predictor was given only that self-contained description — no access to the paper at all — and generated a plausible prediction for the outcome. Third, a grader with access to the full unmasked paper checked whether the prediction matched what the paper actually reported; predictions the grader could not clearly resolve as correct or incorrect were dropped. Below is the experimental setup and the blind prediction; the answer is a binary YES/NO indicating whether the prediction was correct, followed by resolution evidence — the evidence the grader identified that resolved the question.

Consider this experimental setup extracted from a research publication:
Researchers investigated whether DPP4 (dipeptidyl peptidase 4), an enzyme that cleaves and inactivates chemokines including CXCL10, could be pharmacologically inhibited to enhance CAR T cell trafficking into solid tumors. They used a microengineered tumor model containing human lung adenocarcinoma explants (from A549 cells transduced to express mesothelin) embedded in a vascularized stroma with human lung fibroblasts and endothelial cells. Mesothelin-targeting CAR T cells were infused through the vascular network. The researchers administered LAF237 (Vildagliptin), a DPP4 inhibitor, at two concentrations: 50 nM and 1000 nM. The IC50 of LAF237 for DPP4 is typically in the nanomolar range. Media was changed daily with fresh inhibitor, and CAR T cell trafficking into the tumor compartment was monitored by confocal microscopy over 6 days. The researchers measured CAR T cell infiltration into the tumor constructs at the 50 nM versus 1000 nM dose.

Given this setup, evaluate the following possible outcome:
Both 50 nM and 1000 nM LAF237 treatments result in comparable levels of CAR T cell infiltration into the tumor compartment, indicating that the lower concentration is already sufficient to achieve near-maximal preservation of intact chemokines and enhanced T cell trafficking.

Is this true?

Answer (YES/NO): NO